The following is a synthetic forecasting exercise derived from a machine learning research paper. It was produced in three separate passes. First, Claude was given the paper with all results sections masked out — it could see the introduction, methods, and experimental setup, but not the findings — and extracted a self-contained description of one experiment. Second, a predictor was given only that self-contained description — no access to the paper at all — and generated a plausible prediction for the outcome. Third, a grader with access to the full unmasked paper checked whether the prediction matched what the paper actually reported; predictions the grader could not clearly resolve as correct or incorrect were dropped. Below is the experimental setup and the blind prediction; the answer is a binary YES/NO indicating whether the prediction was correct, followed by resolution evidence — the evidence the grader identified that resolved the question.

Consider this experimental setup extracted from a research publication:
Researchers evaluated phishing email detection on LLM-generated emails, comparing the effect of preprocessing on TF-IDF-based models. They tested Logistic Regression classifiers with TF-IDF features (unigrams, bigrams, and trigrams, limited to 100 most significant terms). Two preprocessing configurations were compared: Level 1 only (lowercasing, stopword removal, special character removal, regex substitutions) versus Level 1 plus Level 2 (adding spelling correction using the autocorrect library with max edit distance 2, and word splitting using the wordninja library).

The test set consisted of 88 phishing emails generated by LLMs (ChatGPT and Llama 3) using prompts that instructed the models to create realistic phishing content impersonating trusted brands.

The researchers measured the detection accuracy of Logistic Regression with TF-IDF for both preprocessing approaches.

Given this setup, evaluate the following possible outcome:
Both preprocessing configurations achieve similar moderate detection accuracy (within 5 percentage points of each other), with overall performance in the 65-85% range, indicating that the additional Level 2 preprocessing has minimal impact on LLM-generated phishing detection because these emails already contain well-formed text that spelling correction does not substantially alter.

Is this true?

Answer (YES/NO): NO